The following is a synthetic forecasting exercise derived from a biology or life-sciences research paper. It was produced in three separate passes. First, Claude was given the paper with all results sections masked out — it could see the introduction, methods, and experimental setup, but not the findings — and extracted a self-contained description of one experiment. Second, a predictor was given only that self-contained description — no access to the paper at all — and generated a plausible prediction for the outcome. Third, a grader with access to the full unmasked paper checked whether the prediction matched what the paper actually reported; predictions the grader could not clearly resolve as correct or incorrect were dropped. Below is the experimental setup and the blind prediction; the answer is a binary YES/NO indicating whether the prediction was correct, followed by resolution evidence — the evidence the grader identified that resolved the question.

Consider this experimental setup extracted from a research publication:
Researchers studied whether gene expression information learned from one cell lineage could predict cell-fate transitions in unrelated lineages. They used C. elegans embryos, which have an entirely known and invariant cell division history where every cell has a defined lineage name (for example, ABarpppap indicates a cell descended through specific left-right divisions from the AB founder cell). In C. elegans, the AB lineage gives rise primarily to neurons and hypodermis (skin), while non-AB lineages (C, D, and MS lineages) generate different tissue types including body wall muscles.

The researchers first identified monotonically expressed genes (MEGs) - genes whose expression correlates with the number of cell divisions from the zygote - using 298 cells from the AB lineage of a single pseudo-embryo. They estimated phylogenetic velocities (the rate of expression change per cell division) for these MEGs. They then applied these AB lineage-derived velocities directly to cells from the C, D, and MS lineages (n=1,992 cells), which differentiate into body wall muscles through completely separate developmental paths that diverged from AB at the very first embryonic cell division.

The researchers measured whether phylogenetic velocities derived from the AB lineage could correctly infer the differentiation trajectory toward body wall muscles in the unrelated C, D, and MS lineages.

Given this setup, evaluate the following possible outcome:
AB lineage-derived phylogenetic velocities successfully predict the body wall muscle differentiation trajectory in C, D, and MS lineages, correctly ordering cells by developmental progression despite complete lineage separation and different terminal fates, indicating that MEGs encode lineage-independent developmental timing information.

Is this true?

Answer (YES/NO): YES